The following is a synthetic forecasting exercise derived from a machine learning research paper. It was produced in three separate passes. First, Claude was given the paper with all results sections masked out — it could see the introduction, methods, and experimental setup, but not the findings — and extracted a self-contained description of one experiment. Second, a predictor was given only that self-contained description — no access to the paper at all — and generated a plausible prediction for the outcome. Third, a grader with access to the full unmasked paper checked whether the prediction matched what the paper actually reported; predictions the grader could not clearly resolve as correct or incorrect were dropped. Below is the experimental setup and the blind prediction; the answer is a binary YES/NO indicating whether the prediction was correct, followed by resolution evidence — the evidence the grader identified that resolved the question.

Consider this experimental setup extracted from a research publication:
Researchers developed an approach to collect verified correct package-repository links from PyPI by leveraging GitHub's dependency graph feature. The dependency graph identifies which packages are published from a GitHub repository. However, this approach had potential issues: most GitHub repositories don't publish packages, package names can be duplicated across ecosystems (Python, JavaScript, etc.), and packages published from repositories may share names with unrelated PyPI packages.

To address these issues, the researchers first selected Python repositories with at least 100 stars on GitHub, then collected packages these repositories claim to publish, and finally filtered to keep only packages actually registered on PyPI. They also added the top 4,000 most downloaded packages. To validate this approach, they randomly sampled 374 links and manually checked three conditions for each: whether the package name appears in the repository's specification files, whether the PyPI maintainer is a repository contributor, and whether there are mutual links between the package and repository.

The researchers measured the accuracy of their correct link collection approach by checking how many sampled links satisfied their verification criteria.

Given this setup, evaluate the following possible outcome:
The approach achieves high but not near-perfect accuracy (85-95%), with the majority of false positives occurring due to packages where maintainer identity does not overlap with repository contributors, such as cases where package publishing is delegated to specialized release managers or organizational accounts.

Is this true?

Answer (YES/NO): NO